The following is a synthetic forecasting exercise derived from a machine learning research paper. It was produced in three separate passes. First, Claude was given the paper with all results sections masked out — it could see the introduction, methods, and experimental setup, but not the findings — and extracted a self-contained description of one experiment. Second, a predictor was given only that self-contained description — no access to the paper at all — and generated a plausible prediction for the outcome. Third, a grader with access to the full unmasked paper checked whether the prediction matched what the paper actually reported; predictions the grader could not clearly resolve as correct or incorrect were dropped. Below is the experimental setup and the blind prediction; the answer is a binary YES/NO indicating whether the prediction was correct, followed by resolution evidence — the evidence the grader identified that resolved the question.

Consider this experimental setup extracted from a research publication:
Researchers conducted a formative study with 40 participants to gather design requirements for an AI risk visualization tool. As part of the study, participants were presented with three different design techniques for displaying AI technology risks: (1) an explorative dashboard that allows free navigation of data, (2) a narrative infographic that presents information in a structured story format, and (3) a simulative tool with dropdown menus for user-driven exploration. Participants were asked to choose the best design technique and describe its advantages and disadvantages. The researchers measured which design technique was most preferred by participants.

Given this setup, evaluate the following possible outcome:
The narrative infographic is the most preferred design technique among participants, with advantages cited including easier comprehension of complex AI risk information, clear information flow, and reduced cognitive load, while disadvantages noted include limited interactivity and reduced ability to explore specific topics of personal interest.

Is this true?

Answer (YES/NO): YES